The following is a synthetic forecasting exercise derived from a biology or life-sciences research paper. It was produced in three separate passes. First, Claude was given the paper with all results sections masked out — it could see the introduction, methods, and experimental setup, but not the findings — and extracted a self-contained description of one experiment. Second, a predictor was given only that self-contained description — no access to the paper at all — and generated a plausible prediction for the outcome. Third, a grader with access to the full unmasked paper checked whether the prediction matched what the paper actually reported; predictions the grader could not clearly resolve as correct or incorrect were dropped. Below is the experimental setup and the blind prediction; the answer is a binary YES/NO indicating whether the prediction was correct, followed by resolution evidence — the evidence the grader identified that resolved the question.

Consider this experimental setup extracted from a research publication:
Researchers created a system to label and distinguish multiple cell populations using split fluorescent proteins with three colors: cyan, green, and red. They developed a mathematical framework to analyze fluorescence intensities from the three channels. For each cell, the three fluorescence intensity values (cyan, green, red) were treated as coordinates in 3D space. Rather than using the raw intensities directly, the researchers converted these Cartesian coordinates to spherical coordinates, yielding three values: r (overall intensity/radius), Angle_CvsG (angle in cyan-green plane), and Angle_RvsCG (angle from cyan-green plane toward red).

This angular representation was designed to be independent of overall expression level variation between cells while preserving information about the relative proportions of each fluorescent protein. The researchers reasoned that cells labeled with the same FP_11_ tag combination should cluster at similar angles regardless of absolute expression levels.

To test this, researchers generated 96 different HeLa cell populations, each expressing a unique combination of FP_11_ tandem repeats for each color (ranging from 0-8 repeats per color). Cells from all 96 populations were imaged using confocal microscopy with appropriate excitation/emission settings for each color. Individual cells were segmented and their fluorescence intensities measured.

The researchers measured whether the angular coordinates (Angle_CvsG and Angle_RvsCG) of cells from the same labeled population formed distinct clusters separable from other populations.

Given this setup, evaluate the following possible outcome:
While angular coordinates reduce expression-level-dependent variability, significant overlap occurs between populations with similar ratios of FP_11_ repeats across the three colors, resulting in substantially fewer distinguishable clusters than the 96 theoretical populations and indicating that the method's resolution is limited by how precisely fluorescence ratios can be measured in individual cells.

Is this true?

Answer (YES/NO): YES